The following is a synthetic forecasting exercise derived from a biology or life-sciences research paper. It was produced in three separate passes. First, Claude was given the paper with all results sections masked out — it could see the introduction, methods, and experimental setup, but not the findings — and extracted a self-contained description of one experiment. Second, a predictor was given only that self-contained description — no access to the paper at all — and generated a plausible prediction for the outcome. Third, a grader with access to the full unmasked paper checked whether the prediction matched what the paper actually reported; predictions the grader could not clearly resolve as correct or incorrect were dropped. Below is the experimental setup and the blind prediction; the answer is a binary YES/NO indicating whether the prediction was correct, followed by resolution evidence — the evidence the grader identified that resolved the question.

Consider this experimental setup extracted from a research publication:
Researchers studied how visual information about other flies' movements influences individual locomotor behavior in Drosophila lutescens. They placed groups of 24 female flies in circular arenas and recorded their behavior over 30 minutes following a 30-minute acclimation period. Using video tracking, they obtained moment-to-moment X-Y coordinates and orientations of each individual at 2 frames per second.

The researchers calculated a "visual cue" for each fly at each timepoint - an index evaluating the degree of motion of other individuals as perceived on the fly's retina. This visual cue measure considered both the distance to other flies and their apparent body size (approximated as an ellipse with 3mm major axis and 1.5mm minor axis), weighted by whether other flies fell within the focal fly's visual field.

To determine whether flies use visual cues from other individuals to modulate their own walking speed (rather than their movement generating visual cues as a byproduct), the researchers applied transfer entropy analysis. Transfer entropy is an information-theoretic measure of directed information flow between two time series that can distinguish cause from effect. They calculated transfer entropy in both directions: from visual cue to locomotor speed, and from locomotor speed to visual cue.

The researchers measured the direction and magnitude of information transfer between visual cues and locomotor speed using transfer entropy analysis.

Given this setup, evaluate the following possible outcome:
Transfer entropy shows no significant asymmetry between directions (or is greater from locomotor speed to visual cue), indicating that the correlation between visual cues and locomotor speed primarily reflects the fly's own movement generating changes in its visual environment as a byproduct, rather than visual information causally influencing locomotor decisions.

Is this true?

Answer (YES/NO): NO